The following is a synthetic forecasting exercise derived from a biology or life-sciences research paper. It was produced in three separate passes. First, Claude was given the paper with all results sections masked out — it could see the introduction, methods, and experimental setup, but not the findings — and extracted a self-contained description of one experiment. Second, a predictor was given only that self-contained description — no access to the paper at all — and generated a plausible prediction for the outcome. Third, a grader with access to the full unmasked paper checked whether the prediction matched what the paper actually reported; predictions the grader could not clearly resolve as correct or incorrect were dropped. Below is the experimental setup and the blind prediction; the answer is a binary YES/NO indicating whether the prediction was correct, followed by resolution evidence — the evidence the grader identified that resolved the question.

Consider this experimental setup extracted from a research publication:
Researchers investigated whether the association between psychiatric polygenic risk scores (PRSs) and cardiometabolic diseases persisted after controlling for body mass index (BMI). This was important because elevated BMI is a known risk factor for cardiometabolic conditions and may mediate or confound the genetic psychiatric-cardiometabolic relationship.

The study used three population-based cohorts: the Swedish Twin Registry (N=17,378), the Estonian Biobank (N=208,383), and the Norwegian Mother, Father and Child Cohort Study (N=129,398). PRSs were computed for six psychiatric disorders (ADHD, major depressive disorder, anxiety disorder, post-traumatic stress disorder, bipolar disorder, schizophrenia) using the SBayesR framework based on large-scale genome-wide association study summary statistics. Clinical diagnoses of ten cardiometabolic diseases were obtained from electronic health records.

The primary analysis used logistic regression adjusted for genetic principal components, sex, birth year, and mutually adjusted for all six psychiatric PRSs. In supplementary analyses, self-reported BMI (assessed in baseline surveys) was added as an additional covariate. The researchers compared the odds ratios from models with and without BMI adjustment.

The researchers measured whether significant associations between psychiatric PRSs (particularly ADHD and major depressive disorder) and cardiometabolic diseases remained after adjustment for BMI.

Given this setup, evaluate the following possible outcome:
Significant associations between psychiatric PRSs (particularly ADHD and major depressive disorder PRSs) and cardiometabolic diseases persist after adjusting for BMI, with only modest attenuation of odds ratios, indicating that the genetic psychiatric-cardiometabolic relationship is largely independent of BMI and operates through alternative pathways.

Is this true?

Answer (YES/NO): NO